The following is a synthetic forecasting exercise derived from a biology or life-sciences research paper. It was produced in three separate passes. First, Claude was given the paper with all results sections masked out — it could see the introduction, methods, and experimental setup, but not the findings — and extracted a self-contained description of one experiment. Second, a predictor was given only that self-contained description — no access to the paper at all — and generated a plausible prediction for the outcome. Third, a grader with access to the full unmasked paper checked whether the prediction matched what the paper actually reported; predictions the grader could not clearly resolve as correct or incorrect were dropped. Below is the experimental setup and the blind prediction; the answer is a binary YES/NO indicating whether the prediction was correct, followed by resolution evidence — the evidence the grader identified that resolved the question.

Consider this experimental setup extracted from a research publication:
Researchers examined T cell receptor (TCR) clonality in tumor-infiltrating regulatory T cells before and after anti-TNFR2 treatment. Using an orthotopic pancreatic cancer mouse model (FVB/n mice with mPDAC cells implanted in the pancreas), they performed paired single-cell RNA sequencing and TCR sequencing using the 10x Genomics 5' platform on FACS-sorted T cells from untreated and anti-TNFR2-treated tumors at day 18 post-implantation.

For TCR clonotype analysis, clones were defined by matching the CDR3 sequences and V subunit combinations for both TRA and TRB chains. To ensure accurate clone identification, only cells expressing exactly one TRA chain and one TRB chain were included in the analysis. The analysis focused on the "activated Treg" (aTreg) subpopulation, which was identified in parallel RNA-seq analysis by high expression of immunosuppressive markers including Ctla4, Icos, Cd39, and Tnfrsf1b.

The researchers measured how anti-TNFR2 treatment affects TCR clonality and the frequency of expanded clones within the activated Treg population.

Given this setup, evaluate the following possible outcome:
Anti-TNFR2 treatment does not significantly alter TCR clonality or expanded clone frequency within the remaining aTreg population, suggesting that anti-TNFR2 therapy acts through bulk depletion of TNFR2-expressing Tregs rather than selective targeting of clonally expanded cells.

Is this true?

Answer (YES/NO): NO